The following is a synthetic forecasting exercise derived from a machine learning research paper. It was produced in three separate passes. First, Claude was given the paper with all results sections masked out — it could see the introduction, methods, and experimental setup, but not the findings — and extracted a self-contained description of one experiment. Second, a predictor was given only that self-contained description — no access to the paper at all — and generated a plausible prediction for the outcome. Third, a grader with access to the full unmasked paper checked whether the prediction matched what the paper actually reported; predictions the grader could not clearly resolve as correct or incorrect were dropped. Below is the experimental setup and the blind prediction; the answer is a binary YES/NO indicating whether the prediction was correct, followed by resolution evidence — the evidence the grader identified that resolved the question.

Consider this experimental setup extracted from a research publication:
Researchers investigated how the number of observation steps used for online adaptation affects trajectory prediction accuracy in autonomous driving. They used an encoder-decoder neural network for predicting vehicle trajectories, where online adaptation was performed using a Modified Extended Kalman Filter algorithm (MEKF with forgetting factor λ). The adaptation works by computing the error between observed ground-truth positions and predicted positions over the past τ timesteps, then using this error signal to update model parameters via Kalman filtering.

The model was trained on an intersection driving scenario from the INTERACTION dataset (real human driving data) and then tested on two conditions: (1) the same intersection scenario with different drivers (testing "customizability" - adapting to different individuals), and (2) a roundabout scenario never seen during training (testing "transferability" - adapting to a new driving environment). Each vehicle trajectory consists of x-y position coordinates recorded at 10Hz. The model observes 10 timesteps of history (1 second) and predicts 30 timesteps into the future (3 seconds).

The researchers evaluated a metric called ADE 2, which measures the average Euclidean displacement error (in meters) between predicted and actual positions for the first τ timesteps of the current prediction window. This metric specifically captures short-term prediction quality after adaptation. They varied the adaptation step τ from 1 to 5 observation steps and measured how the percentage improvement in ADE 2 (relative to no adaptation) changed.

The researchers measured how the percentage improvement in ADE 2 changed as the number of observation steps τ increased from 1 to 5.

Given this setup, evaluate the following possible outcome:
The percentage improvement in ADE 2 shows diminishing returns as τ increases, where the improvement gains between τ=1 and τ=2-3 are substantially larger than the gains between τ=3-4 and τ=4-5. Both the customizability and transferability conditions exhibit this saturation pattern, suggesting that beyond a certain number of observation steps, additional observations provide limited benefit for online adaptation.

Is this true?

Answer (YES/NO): NO